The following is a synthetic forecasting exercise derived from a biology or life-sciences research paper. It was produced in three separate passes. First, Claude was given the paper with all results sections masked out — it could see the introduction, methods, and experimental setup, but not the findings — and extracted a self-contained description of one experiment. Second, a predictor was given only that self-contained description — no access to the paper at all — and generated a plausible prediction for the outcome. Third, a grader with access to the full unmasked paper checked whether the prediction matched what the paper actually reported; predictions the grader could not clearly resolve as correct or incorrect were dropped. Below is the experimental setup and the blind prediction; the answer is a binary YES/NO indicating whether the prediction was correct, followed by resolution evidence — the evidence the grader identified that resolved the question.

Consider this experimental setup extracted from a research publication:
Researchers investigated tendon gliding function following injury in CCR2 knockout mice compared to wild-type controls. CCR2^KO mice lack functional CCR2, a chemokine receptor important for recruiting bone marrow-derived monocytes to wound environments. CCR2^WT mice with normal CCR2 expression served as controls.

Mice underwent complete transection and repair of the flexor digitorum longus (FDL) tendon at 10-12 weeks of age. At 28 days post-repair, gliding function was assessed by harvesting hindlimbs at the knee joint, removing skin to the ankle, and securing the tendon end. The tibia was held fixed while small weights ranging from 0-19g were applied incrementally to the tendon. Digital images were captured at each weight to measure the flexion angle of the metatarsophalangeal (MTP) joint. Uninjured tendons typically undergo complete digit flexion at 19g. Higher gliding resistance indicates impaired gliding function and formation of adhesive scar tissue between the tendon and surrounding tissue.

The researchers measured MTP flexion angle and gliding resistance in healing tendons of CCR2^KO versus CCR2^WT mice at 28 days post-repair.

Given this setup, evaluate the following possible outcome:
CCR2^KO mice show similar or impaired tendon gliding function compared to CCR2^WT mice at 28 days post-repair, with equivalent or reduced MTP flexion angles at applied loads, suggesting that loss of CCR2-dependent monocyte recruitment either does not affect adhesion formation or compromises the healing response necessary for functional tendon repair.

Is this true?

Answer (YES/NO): YES